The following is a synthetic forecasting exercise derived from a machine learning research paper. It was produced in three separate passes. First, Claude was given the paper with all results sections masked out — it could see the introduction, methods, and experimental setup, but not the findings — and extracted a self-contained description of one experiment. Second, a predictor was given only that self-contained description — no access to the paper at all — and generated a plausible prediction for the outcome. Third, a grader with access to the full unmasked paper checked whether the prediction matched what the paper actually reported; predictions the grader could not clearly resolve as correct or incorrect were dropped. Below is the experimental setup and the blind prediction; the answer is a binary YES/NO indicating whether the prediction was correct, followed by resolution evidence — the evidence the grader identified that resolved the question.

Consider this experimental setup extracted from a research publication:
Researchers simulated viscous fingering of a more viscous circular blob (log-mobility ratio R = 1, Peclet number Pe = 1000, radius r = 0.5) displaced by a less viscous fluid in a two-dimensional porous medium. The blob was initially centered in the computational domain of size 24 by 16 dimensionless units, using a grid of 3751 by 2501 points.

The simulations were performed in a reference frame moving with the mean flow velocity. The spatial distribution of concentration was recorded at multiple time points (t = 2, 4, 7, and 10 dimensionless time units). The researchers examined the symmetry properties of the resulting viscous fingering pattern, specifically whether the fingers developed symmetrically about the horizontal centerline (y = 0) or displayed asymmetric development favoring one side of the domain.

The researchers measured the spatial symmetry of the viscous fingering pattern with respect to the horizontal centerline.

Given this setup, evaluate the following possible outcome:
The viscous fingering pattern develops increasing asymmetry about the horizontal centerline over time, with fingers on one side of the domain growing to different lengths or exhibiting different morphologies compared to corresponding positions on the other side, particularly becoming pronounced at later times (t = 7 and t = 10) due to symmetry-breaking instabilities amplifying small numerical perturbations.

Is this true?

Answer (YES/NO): NO